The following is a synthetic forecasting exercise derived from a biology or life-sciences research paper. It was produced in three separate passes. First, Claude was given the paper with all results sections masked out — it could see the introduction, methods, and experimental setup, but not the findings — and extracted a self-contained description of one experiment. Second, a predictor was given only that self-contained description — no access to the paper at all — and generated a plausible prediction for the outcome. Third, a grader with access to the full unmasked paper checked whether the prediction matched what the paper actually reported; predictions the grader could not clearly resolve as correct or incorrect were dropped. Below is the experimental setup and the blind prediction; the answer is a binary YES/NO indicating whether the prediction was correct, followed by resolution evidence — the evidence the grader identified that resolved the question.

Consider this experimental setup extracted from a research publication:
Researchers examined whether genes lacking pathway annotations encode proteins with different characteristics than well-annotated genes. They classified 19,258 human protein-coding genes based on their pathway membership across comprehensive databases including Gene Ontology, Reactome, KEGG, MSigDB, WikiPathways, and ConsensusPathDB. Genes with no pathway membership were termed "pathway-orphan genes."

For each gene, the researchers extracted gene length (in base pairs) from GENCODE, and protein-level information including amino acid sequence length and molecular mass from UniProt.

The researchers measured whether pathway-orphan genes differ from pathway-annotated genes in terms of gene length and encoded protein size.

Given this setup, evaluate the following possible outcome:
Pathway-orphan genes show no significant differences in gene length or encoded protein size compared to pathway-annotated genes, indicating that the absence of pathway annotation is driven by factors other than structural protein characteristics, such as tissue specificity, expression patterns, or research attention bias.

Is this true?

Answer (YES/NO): NO